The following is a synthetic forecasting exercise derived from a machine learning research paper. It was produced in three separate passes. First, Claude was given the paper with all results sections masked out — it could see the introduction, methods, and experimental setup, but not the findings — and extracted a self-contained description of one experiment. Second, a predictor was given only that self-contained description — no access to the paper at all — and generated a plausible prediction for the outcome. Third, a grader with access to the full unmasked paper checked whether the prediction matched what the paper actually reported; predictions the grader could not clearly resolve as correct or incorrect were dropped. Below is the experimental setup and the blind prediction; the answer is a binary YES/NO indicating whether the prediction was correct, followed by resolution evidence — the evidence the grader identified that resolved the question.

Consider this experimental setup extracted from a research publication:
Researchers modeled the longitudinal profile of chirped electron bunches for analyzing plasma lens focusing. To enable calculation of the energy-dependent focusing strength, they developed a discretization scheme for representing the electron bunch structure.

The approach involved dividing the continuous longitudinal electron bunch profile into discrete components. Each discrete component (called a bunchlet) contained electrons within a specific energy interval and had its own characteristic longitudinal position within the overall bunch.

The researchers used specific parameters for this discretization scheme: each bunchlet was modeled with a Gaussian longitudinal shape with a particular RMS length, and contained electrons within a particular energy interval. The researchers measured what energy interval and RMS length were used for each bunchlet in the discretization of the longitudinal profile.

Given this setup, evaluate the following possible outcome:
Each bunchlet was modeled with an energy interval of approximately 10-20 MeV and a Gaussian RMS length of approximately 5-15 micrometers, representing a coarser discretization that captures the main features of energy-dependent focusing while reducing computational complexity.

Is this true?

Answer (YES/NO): NO